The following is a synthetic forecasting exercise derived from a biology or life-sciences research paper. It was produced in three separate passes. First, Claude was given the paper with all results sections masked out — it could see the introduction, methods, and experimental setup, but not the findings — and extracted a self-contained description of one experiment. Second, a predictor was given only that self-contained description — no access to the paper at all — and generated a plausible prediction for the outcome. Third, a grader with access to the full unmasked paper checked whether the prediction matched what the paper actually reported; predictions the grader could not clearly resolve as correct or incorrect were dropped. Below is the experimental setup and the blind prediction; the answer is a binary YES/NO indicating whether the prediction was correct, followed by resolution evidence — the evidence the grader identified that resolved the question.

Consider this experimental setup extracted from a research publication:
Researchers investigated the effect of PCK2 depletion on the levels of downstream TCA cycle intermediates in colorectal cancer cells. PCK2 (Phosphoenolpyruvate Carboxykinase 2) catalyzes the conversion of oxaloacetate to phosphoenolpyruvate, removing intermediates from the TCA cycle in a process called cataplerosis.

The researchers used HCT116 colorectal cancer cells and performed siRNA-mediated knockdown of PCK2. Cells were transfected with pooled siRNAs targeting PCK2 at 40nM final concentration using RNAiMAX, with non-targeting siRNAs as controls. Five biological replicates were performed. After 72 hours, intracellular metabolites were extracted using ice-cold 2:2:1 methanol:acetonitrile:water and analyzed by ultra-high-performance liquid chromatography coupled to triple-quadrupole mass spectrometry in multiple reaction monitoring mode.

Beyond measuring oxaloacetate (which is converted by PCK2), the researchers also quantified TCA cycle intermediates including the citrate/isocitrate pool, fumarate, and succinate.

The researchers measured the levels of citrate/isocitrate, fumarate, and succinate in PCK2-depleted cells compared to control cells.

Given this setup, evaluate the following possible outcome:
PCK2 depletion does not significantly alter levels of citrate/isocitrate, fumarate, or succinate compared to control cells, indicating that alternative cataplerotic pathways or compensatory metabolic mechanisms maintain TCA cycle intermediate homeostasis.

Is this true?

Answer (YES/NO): NO